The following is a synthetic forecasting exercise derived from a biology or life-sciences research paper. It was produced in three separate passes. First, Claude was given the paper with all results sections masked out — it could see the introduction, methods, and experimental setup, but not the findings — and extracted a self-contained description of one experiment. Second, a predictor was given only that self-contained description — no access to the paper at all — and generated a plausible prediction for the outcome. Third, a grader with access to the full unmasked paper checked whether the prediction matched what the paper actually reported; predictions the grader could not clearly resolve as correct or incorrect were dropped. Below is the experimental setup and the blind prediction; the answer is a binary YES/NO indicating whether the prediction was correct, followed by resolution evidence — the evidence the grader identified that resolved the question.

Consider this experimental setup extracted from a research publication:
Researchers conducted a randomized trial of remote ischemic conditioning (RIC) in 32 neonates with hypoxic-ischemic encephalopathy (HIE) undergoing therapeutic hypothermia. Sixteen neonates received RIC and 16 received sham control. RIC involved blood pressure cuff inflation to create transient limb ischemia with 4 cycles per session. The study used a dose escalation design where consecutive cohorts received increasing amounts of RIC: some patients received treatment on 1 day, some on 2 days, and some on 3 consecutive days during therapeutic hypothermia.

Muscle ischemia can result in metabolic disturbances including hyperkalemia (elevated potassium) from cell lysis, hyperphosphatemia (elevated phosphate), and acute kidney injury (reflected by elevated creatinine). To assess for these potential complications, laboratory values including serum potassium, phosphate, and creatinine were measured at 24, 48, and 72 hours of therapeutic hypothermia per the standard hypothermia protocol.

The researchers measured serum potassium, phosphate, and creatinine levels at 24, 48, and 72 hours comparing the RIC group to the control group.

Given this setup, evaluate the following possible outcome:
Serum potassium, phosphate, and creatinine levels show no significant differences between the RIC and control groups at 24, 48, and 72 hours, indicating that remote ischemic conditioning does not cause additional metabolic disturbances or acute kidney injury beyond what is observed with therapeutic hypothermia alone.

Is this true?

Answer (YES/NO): NO